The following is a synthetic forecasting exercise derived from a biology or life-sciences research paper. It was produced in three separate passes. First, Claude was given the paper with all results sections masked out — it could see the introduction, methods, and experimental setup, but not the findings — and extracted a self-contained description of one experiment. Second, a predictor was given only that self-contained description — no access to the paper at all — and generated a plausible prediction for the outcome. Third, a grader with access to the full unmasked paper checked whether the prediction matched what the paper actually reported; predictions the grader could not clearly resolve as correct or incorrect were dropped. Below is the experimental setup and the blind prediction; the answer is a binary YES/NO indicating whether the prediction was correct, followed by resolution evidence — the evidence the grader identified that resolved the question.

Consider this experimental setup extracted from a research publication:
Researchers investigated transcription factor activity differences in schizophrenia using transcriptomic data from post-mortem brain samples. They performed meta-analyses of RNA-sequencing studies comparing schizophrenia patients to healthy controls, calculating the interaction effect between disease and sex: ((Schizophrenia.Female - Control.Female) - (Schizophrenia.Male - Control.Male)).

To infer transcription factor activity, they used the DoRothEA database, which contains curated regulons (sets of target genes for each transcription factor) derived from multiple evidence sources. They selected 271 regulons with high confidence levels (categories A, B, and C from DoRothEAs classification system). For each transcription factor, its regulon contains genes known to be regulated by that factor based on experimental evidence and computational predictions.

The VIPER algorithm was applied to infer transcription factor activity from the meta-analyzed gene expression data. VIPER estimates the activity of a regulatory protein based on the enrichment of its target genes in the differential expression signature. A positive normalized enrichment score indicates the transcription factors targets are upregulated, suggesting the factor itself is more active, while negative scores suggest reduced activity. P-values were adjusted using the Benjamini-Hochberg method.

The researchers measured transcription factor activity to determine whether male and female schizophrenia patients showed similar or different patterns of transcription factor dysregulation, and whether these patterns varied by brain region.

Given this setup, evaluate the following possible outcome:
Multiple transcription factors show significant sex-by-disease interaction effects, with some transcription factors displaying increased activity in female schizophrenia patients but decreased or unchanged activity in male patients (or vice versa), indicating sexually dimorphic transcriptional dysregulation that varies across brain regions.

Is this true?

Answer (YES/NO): YES